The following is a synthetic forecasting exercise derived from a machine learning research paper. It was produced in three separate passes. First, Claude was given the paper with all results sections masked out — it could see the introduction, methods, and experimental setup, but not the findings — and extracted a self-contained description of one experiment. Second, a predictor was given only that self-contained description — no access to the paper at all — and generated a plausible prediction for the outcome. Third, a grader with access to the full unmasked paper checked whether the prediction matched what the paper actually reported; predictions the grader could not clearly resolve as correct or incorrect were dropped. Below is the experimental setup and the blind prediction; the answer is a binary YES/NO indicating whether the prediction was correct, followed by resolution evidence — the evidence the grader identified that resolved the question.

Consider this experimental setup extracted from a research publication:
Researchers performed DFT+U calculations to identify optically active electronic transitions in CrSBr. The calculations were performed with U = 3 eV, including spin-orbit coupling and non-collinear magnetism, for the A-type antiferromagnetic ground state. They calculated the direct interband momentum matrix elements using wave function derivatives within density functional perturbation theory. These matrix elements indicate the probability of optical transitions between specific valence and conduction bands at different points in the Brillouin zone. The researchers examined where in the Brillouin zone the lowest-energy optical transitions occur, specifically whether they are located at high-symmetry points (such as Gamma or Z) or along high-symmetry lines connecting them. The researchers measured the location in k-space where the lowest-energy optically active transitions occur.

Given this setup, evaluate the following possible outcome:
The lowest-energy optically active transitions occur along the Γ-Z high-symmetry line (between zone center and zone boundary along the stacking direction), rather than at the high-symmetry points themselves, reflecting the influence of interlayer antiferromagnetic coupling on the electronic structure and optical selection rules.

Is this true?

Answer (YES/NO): YES